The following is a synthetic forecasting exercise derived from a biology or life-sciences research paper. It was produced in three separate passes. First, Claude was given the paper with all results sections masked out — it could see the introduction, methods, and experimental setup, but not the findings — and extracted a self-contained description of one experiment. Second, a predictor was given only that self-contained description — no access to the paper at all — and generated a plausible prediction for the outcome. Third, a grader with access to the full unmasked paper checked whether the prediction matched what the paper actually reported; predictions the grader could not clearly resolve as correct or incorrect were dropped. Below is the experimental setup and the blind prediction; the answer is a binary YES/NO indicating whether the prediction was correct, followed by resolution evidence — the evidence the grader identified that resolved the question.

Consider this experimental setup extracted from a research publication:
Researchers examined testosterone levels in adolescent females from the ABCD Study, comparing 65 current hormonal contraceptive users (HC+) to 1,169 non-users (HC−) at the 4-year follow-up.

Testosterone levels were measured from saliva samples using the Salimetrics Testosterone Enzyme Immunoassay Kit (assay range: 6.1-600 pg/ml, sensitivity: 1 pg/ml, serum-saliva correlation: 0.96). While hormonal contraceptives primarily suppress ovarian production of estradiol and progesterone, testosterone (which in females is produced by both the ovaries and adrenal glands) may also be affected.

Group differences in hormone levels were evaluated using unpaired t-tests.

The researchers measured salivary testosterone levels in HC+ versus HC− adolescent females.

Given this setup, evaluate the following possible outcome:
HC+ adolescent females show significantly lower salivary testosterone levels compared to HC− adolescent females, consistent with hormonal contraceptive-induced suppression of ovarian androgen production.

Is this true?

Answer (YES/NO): YES